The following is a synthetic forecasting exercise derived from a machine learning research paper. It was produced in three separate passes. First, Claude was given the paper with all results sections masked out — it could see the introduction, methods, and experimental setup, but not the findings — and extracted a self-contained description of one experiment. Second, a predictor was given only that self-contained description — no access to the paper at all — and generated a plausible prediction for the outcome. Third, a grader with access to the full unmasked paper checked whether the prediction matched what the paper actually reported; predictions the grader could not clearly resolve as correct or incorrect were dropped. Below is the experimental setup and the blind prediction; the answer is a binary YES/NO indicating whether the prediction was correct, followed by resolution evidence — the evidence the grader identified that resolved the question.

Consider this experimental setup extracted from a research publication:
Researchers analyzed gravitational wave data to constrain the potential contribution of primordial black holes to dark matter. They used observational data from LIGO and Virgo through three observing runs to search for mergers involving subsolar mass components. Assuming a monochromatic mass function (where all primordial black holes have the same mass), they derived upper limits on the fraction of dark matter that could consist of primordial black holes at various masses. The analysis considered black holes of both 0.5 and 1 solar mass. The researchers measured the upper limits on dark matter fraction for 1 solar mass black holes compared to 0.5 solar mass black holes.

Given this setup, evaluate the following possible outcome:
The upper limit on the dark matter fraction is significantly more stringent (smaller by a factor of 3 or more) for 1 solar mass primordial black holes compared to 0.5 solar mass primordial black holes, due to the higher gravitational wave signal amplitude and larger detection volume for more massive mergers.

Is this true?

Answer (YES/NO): NO